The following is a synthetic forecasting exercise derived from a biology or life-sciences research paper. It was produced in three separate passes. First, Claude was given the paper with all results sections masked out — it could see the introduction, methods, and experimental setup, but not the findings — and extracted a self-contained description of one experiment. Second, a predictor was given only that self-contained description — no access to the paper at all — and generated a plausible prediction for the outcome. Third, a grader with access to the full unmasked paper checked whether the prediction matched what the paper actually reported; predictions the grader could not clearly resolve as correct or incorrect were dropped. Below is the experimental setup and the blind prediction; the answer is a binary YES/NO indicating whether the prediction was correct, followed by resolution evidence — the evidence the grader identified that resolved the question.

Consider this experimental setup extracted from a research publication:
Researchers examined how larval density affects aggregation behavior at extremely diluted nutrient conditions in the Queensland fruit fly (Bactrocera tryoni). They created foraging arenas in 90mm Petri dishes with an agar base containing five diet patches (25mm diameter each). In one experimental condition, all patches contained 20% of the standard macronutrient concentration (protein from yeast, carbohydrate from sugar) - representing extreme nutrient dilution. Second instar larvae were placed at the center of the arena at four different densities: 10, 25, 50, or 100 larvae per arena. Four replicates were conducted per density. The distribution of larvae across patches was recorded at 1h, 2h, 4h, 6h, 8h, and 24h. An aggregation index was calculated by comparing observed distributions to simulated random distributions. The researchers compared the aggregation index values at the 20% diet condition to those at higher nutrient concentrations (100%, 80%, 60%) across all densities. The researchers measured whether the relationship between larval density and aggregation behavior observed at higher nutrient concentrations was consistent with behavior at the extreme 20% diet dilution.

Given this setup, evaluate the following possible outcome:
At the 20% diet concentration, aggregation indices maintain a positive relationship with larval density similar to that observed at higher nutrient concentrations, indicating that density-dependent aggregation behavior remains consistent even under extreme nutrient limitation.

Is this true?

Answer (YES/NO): NO